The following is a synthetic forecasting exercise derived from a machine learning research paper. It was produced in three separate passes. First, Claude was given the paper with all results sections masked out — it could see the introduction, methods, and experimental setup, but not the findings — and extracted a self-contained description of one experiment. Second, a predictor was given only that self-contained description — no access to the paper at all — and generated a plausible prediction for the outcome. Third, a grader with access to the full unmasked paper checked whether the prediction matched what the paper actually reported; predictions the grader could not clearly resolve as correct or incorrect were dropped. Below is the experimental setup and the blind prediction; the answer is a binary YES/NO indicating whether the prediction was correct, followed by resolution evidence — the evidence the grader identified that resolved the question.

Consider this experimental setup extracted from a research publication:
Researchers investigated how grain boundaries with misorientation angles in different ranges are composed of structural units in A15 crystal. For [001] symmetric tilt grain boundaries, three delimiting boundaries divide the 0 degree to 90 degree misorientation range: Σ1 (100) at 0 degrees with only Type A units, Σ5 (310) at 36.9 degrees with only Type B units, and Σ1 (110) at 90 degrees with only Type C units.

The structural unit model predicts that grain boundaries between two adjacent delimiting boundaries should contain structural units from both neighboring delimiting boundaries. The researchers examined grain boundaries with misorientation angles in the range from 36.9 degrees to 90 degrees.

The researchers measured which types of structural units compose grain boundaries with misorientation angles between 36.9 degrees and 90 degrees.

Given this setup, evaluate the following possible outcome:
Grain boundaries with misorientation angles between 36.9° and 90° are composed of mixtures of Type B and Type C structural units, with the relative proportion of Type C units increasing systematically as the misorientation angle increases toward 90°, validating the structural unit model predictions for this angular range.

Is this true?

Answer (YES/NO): YES